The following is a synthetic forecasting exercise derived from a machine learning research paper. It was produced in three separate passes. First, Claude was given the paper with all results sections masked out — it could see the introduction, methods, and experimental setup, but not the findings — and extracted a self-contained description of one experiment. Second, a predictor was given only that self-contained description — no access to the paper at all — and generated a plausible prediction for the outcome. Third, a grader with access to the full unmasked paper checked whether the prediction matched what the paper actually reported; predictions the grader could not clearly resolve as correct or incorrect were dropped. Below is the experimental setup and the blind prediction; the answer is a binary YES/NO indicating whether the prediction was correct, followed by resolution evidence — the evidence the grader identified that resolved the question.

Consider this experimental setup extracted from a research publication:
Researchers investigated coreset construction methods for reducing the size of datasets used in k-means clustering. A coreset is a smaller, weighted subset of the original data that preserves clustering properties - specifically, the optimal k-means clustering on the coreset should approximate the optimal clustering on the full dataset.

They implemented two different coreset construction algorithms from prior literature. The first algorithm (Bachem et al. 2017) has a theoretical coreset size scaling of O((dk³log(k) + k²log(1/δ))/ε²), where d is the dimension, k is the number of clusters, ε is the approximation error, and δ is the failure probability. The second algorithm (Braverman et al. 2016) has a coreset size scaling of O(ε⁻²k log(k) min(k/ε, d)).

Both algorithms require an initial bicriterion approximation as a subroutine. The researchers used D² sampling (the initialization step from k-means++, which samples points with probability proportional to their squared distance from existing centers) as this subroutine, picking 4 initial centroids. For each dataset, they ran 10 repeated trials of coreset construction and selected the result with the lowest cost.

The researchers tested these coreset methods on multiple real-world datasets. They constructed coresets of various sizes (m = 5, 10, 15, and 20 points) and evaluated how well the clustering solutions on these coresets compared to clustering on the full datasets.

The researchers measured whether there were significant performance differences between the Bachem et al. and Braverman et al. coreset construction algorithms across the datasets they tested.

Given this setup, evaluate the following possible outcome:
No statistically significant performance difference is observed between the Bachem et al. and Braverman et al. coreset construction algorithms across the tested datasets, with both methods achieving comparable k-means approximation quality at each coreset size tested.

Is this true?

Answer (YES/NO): YES